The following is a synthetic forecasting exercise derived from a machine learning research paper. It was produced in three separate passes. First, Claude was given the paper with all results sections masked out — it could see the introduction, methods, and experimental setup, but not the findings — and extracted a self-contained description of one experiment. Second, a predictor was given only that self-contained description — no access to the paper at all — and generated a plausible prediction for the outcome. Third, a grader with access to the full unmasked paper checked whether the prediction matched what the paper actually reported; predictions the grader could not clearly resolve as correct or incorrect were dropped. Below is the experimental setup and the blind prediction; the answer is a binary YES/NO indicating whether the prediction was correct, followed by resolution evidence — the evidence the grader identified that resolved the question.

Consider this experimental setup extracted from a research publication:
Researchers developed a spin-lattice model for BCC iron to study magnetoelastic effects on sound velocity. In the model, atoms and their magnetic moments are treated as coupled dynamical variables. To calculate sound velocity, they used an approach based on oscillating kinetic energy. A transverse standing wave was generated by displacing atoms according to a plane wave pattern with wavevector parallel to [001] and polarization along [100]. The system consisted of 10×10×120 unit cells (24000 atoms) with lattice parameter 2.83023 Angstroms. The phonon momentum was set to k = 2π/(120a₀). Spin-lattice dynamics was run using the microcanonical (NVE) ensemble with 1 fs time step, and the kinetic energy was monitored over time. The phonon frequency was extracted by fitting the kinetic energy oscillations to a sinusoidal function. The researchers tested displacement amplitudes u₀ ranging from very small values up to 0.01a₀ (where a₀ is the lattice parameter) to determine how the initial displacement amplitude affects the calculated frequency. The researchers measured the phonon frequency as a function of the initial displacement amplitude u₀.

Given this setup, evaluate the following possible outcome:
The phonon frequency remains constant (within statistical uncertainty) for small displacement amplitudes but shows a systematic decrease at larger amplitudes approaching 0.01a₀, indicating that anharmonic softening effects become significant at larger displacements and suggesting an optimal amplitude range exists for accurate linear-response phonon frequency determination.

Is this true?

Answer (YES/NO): NO